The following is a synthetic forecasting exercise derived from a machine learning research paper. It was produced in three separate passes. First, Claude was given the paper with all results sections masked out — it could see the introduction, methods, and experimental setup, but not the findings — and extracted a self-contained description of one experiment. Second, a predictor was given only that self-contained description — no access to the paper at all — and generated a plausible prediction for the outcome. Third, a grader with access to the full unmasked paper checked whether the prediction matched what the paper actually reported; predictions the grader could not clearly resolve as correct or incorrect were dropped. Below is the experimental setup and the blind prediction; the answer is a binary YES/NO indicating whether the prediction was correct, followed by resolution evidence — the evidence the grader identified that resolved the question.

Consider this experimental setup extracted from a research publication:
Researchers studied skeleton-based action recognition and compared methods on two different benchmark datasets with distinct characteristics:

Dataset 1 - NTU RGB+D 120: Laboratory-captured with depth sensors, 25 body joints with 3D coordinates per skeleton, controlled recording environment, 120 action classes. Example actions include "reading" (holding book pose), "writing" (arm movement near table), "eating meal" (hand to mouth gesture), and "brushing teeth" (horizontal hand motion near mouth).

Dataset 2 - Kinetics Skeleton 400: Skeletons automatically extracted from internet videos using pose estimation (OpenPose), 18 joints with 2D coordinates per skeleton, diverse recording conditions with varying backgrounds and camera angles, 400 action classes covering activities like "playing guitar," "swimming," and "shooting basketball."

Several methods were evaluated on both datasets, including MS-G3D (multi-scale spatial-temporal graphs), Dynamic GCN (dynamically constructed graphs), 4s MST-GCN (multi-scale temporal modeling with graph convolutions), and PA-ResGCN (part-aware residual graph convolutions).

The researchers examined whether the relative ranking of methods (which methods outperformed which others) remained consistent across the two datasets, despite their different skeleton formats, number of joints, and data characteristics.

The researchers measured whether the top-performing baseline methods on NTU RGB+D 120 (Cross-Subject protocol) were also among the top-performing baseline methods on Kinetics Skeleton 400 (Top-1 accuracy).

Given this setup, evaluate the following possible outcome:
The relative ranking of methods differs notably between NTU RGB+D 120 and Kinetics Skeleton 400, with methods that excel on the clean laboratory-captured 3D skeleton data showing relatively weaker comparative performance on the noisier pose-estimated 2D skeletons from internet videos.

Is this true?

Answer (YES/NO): NO